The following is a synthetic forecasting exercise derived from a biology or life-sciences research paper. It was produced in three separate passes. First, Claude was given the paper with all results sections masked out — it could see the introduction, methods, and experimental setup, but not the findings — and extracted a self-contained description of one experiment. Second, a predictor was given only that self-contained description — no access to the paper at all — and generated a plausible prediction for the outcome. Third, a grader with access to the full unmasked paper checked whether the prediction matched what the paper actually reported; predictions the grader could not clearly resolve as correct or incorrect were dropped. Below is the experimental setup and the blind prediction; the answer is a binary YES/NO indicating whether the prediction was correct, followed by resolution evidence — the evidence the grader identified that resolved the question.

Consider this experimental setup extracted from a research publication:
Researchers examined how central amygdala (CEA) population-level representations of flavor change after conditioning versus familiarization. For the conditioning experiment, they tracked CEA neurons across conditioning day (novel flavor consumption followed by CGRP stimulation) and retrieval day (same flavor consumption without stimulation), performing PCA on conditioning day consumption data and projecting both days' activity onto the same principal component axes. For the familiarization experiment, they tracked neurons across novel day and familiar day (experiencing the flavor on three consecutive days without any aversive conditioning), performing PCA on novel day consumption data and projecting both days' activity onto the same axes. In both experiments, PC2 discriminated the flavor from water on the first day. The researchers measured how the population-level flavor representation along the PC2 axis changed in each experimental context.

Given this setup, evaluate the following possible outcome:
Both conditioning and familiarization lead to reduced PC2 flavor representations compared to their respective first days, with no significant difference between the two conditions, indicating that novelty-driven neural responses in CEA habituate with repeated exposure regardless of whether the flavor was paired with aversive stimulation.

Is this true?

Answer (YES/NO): NO